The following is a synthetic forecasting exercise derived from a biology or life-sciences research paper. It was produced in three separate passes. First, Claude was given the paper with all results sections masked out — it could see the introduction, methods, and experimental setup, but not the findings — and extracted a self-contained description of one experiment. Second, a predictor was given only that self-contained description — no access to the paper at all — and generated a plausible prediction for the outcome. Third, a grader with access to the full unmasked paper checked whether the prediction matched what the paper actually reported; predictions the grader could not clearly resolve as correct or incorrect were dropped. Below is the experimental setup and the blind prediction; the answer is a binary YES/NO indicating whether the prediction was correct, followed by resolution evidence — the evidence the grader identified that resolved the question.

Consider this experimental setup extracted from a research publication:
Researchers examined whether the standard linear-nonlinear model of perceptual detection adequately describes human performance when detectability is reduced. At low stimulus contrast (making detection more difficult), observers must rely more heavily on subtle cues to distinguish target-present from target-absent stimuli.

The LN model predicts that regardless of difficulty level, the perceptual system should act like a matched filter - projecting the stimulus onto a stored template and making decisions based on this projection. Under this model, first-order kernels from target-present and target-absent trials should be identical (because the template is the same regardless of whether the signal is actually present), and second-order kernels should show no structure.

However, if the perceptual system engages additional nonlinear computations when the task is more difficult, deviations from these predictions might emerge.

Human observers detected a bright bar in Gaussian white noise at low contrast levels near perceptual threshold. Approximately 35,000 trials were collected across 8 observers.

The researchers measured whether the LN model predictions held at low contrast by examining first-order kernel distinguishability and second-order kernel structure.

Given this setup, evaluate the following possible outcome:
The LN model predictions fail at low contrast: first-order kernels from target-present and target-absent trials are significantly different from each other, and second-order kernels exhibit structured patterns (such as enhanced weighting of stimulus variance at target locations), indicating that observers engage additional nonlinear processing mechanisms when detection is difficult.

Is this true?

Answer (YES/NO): YES